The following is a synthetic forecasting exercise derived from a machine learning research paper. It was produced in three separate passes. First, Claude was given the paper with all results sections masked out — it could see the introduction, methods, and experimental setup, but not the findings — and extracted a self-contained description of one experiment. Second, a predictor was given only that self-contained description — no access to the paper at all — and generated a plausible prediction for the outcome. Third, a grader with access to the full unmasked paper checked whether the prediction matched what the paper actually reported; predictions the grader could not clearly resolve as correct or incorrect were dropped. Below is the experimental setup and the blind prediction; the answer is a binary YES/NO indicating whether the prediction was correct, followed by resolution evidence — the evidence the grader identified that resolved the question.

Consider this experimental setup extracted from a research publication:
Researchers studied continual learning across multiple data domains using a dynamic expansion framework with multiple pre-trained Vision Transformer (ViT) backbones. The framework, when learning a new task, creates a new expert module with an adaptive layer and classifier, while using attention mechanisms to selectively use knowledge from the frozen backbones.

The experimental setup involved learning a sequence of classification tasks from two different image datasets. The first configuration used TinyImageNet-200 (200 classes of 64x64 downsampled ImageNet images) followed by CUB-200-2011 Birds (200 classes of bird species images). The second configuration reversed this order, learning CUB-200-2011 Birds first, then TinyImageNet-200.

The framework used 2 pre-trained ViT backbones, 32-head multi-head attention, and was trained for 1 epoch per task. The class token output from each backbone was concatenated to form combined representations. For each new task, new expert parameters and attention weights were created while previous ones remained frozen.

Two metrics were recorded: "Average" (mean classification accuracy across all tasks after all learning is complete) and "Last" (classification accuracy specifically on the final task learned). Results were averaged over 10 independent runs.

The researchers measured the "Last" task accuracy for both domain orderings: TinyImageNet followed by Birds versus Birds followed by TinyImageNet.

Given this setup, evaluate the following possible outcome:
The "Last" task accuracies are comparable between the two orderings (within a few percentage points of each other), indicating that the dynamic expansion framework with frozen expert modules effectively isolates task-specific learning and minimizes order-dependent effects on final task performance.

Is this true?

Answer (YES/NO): NO